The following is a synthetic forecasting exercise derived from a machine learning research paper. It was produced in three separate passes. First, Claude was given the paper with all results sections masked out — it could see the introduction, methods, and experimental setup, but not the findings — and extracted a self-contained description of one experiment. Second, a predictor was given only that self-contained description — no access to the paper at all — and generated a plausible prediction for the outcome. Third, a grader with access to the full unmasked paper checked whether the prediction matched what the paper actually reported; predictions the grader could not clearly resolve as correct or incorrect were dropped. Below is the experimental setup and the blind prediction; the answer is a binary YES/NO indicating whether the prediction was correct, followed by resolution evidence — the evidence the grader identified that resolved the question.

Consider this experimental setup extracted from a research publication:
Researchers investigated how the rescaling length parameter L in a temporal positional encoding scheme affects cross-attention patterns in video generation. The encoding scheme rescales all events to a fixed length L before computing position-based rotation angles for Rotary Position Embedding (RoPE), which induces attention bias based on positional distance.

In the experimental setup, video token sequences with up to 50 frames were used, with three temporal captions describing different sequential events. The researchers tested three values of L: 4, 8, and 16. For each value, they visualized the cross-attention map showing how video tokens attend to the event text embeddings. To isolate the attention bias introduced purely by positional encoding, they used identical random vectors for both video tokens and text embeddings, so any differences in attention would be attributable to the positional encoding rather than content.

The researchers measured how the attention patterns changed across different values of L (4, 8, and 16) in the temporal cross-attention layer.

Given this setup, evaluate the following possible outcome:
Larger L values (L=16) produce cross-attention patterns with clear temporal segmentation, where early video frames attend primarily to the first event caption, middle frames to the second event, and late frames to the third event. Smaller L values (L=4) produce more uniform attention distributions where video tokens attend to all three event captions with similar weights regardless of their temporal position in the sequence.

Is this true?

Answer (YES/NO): NO